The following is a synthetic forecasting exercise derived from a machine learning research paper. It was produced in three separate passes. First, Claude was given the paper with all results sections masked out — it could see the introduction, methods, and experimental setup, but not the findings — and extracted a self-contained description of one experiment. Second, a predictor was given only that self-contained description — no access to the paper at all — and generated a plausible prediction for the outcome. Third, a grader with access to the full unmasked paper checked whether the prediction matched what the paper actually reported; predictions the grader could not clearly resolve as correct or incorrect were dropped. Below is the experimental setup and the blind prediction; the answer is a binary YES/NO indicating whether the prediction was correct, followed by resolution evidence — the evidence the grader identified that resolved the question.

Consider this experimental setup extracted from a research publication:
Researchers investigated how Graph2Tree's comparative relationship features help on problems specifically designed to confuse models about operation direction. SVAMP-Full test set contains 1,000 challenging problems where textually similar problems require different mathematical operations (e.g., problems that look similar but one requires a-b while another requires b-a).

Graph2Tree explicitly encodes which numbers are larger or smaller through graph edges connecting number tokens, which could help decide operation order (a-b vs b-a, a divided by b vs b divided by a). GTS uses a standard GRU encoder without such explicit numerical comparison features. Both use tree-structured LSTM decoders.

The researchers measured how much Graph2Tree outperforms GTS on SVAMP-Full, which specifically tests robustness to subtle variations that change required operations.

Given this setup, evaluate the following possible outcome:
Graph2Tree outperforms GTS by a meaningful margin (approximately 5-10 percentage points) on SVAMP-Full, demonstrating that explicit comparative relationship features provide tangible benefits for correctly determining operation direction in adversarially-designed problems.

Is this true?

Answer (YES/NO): YES